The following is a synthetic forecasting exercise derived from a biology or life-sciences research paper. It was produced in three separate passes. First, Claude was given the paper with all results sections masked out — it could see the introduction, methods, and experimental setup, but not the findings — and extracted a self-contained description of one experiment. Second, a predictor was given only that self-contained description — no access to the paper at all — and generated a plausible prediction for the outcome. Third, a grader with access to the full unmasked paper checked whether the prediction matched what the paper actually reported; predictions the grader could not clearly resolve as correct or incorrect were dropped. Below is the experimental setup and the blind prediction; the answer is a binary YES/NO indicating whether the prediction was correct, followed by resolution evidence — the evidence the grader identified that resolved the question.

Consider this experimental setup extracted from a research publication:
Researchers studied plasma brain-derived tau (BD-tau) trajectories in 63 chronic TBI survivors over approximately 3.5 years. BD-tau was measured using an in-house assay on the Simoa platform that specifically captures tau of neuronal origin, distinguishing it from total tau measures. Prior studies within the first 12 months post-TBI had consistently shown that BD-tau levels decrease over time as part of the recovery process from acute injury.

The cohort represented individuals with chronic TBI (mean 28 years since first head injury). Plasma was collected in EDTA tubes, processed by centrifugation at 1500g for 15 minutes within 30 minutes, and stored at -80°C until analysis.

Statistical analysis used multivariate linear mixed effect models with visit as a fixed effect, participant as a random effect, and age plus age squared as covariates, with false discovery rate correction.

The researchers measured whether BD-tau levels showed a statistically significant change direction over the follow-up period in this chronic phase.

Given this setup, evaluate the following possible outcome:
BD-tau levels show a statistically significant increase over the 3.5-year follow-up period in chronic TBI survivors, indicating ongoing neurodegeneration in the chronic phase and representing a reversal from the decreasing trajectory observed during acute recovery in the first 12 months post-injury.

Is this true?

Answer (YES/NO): NO